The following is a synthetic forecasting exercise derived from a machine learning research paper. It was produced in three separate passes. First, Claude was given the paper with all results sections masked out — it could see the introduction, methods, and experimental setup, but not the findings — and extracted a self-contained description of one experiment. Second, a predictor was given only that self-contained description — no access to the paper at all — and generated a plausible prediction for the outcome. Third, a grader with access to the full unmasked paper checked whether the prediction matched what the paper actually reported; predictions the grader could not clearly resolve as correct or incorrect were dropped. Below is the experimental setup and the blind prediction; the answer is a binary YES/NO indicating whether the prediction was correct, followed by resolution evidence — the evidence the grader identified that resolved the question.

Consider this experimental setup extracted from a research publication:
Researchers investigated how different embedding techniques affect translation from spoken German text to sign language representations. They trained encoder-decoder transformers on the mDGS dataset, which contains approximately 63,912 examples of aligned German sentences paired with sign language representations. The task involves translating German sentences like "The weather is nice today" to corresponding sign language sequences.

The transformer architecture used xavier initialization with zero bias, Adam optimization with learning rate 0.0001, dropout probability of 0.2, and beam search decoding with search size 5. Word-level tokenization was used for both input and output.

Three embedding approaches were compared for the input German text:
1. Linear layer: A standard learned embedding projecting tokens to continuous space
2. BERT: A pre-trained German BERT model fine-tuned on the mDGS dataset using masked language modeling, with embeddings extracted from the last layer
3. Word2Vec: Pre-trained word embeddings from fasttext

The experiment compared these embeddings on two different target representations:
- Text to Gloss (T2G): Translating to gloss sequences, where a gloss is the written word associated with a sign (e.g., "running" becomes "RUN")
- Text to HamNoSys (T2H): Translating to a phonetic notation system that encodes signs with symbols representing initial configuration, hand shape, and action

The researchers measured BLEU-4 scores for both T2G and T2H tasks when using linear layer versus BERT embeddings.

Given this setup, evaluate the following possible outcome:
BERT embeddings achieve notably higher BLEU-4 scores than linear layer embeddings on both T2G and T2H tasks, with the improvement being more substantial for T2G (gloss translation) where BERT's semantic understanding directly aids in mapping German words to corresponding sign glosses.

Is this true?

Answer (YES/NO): NO